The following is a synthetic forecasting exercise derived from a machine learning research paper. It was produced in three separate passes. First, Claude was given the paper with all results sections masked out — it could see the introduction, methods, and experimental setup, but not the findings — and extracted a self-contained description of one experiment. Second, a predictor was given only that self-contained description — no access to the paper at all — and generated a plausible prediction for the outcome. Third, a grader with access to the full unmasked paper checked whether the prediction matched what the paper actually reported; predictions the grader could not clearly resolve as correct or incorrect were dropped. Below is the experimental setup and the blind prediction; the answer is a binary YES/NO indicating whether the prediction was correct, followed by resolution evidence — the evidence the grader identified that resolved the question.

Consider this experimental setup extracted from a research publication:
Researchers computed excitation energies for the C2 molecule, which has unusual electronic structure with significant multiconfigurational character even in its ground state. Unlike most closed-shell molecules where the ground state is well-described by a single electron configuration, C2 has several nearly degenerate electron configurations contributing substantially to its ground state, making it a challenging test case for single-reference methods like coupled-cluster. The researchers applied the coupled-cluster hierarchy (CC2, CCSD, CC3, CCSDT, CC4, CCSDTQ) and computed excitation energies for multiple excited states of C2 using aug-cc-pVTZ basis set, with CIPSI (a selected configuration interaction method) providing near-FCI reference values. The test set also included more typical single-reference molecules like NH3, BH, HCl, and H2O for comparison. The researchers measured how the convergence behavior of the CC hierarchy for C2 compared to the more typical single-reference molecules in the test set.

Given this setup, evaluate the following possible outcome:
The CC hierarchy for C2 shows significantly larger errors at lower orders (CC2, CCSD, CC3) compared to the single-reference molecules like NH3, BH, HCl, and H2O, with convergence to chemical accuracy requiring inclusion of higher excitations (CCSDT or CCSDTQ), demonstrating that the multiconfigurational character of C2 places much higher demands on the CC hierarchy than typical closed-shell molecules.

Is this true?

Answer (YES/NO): NO